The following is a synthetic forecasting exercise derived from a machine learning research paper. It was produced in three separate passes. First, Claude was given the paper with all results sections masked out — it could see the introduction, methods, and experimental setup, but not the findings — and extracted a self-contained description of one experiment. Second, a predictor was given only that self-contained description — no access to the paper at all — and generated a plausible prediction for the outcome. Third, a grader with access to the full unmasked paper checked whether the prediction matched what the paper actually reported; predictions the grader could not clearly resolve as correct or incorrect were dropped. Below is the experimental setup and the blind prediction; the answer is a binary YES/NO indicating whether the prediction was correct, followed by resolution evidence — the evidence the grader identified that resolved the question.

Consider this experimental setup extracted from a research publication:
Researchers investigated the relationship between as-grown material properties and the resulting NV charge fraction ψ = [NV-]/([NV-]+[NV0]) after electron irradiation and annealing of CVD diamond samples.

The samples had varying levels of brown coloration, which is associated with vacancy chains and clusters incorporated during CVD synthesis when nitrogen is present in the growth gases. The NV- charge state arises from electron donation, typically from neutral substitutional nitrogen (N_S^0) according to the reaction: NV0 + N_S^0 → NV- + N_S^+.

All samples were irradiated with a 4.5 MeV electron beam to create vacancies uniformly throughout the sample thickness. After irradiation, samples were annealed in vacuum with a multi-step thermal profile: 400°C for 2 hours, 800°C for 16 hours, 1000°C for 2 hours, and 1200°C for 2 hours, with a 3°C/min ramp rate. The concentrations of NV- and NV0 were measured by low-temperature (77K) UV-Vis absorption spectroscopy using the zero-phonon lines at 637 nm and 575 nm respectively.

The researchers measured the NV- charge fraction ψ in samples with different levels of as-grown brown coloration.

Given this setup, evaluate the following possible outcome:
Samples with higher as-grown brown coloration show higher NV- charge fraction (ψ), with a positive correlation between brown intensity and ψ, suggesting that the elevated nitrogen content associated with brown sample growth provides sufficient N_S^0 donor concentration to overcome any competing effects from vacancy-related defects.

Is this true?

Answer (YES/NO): NO